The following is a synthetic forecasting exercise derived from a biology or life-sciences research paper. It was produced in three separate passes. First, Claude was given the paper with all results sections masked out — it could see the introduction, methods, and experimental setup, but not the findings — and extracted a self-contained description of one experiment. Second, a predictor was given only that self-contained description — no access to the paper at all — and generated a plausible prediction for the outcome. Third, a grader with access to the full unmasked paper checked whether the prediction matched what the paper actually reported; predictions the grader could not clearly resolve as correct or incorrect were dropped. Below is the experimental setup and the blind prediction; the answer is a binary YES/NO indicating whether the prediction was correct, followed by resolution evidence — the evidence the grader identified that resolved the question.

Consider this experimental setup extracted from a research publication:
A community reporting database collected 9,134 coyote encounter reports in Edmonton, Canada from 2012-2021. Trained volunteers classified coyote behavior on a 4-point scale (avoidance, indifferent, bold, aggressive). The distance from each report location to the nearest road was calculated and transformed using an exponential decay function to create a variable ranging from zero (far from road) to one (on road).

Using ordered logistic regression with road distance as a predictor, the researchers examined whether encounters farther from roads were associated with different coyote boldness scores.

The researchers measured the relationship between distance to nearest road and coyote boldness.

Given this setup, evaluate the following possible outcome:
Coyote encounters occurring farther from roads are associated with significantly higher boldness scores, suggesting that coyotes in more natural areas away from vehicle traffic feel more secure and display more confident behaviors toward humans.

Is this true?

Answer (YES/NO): YES